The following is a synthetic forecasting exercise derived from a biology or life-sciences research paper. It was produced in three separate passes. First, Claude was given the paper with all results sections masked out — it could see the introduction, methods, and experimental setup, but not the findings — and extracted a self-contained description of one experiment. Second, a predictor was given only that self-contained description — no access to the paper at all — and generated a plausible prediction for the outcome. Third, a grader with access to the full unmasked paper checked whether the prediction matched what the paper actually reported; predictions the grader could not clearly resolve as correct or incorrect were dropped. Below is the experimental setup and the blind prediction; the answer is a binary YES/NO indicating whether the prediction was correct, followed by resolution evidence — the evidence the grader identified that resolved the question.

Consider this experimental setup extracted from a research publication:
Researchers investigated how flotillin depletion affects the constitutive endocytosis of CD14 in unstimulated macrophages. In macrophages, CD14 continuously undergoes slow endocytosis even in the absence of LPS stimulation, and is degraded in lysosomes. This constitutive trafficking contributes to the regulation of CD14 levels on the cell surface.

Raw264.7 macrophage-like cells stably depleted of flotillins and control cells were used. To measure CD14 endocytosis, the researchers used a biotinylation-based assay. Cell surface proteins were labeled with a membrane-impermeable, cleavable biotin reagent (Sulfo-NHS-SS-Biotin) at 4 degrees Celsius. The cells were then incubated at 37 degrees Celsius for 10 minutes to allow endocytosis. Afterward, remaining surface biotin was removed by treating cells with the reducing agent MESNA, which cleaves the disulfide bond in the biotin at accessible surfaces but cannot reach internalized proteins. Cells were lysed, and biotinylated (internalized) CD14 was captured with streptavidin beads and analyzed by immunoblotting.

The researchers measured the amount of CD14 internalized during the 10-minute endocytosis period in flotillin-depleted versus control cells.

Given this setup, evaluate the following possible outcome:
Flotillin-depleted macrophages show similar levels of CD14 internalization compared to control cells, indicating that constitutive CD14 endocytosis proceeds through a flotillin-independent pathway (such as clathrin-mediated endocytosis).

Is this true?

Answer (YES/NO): YES